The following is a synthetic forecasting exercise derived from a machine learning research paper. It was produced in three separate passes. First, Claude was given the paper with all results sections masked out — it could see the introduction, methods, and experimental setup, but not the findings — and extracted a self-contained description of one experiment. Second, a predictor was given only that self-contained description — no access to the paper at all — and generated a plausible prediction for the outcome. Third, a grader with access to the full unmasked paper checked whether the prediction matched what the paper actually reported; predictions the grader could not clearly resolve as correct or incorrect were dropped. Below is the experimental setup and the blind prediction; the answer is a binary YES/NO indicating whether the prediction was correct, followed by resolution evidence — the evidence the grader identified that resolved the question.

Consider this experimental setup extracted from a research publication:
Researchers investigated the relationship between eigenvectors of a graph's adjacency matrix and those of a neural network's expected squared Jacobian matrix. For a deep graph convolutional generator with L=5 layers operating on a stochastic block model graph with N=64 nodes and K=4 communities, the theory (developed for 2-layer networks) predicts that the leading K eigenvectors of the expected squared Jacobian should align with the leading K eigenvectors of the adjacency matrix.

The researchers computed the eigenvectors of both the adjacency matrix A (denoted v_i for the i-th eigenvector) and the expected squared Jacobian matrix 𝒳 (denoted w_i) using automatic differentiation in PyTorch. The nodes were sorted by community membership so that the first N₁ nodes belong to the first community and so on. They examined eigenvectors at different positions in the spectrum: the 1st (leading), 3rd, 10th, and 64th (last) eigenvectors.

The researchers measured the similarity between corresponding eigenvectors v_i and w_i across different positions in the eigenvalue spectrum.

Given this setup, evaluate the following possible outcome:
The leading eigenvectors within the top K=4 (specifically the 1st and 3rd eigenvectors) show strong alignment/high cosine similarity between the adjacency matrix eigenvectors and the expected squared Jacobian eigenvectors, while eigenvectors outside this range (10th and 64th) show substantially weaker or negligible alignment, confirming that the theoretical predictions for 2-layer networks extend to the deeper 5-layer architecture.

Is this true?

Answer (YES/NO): YES